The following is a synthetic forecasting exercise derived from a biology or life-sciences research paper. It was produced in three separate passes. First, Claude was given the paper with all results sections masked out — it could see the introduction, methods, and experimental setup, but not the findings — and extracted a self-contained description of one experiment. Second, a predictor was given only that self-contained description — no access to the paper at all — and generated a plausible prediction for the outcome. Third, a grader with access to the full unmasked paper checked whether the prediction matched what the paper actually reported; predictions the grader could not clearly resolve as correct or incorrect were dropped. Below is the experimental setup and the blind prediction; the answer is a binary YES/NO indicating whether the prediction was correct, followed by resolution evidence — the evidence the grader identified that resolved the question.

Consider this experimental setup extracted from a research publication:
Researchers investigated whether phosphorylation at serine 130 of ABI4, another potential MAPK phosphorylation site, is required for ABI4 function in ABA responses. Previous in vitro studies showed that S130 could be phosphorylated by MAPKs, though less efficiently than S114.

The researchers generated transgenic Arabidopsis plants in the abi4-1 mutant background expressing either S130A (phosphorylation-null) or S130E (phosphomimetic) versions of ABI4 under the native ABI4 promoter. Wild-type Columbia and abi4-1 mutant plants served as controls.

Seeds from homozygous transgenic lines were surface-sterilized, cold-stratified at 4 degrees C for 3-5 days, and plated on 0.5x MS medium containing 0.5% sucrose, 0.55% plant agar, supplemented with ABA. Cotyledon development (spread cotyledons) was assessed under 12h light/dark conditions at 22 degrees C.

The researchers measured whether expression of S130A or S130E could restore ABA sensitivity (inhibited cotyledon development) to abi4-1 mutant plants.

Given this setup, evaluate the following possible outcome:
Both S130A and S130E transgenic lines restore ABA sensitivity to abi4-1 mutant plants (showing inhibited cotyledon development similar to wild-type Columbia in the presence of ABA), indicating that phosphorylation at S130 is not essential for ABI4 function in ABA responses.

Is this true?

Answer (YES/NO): YES